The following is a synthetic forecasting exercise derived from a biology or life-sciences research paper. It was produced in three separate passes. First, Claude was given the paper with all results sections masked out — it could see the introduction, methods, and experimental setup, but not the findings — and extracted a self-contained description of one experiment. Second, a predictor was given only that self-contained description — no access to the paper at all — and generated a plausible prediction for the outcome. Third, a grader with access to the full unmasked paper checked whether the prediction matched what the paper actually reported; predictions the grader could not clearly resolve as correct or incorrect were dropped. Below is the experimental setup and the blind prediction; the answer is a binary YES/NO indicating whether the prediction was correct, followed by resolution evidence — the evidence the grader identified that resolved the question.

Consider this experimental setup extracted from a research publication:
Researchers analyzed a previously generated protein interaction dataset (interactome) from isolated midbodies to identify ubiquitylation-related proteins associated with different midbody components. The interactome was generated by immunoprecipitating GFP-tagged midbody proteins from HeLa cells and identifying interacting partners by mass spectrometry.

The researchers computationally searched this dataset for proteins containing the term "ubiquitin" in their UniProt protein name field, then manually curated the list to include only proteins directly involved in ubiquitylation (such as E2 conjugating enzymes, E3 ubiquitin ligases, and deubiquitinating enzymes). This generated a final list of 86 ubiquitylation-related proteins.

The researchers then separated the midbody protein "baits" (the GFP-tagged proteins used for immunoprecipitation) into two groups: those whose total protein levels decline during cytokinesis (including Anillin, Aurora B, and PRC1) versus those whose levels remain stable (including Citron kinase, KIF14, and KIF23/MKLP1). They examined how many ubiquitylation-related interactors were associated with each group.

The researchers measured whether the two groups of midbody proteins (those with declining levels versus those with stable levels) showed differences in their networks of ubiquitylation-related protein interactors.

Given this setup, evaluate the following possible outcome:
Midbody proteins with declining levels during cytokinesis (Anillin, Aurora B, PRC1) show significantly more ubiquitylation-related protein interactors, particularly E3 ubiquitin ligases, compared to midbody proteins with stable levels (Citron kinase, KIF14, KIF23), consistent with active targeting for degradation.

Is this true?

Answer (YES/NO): NO